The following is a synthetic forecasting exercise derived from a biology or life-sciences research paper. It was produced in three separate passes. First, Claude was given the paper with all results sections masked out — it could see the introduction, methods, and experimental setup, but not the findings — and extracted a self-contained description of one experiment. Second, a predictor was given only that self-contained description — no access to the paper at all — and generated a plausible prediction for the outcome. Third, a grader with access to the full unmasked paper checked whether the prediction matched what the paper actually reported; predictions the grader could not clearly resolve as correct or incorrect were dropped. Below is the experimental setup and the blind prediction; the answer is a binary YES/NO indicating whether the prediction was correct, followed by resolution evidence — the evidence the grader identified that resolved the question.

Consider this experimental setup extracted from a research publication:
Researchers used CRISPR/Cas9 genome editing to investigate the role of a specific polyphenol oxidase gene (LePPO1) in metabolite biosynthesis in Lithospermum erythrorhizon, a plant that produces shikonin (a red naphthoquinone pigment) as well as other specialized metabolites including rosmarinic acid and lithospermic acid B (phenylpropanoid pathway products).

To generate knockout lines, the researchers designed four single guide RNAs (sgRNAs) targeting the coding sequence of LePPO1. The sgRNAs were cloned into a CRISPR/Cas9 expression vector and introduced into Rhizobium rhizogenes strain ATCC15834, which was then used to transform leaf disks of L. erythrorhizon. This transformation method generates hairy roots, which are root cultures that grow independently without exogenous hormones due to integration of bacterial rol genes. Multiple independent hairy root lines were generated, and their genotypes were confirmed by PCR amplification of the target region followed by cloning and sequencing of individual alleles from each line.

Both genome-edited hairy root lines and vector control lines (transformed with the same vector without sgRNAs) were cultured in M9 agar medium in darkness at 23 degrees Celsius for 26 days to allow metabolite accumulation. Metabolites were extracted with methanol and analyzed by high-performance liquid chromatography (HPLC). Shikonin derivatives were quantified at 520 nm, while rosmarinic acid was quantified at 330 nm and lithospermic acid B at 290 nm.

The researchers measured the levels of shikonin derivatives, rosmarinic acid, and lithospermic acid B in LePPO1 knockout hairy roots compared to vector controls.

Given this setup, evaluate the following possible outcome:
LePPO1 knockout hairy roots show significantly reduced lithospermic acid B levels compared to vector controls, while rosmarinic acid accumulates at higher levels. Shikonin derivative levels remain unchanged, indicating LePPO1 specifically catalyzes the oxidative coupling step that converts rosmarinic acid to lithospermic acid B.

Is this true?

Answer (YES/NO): NO